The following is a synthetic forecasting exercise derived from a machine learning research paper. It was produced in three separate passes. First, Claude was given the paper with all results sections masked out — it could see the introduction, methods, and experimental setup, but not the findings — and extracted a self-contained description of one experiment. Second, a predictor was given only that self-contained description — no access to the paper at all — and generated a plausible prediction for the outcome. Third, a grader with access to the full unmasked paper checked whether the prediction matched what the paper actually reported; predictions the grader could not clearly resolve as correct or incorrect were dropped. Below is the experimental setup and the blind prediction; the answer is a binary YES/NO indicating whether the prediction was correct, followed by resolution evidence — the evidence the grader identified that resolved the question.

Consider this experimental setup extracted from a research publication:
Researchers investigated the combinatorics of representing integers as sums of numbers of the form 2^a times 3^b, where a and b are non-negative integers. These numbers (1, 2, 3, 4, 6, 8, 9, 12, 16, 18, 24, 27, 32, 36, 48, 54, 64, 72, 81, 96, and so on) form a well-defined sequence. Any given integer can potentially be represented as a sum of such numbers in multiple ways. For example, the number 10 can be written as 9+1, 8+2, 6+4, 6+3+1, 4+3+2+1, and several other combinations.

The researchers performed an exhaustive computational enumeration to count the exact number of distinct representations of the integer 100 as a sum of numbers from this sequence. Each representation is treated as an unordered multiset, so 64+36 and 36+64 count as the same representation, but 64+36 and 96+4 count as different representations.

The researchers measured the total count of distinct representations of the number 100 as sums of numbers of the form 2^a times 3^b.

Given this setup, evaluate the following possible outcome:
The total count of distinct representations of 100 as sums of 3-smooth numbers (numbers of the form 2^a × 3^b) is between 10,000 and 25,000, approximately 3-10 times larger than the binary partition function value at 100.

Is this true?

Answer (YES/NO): NO